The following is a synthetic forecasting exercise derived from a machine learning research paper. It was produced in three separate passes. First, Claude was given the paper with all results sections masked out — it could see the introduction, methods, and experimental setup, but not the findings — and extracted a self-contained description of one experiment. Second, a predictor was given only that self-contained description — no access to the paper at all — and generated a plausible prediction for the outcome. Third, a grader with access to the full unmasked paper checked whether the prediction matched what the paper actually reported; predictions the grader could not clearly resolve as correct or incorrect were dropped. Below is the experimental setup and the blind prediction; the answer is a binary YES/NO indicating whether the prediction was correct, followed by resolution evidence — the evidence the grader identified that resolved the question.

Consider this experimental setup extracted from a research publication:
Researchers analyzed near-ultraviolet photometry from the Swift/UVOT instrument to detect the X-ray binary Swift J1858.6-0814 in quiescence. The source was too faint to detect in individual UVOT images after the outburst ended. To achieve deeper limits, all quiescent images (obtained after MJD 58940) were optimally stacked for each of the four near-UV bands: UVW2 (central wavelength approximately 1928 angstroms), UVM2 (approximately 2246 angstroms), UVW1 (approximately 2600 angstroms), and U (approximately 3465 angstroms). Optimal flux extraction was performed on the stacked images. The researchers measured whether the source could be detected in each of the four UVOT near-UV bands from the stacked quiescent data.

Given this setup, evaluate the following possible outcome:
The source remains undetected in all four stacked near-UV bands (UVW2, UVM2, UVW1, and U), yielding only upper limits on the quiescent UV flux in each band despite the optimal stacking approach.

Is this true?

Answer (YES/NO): NO